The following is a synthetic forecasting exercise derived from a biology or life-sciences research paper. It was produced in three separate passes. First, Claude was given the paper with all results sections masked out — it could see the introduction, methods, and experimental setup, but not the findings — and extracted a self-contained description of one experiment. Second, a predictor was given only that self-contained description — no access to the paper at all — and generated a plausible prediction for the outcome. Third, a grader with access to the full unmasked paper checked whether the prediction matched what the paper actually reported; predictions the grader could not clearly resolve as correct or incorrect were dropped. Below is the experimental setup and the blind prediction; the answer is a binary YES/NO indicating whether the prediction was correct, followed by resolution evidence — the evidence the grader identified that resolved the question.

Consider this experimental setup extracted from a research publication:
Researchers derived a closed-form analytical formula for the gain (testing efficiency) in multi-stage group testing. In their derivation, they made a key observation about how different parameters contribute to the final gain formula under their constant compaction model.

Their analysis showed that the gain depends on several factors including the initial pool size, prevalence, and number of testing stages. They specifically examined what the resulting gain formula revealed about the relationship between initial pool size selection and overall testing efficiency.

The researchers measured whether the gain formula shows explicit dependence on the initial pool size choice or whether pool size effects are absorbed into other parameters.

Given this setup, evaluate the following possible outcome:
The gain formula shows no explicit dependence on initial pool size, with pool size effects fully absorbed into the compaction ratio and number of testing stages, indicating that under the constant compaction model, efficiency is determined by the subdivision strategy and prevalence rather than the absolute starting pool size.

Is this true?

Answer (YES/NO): NO